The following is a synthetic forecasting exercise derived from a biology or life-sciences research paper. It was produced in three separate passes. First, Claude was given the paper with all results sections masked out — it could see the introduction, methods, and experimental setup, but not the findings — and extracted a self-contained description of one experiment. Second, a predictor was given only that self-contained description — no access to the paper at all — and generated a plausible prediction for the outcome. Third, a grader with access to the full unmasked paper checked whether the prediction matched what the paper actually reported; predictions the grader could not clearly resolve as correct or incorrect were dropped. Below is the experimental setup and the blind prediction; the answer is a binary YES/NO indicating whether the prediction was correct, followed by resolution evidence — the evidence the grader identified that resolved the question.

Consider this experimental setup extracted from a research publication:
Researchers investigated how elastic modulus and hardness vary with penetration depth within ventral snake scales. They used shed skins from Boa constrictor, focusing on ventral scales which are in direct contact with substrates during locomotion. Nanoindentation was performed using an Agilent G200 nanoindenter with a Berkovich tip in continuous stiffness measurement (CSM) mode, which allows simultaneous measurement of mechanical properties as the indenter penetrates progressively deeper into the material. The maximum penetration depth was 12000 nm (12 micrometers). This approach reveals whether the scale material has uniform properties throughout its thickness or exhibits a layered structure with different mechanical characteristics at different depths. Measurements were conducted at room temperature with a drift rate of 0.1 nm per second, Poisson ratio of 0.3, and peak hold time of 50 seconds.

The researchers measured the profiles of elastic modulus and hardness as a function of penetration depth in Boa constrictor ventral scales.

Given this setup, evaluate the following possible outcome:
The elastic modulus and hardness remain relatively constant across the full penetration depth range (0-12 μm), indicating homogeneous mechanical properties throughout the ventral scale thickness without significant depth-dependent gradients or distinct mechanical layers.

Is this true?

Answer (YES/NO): NO